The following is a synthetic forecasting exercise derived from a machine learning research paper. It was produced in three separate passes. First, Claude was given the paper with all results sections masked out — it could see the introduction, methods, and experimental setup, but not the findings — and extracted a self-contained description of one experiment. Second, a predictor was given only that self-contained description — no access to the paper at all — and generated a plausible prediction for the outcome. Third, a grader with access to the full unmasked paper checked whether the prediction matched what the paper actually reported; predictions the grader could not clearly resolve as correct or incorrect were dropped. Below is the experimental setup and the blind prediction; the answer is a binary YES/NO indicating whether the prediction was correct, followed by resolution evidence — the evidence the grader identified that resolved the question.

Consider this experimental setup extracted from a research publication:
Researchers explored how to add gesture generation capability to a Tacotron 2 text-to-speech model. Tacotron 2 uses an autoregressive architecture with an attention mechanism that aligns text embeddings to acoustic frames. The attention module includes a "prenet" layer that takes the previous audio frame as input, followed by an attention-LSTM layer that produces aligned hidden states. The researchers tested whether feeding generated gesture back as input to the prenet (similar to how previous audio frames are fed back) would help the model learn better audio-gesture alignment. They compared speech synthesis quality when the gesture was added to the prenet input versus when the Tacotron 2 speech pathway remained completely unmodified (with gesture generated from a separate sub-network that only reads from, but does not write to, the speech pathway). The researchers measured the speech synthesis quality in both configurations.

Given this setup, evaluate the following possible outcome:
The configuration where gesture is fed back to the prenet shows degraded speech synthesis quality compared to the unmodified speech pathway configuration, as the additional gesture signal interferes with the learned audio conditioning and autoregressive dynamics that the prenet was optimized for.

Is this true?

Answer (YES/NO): YES